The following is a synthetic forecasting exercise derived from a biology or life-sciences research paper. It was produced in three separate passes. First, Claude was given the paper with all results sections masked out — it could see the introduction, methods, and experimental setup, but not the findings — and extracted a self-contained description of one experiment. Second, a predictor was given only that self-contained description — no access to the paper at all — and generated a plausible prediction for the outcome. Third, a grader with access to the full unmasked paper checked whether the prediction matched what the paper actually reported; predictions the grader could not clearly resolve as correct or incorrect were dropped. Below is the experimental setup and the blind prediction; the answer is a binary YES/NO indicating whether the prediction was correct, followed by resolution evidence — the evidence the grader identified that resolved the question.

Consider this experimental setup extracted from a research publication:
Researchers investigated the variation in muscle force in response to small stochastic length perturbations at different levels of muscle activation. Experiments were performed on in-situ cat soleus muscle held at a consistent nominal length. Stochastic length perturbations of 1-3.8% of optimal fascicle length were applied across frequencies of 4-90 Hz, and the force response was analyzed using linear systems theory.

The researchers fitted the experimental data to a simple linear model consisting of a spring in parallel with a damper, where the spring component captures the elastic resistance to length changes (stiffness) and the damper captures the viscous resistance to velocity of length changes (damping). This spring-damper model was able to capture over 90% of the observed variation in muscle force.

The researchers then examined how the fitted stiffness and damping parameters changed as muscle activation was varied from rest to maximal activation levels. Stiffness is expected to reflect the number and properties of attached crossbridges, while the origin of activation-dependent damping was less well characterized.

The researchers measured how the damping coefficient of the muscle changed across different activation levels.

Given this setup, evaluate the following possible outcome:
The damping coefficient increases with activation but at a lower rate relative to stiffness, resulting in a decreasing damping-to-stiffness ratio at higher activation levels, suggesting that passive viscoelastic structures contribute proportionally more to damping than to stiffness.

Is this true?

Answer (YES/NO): NO